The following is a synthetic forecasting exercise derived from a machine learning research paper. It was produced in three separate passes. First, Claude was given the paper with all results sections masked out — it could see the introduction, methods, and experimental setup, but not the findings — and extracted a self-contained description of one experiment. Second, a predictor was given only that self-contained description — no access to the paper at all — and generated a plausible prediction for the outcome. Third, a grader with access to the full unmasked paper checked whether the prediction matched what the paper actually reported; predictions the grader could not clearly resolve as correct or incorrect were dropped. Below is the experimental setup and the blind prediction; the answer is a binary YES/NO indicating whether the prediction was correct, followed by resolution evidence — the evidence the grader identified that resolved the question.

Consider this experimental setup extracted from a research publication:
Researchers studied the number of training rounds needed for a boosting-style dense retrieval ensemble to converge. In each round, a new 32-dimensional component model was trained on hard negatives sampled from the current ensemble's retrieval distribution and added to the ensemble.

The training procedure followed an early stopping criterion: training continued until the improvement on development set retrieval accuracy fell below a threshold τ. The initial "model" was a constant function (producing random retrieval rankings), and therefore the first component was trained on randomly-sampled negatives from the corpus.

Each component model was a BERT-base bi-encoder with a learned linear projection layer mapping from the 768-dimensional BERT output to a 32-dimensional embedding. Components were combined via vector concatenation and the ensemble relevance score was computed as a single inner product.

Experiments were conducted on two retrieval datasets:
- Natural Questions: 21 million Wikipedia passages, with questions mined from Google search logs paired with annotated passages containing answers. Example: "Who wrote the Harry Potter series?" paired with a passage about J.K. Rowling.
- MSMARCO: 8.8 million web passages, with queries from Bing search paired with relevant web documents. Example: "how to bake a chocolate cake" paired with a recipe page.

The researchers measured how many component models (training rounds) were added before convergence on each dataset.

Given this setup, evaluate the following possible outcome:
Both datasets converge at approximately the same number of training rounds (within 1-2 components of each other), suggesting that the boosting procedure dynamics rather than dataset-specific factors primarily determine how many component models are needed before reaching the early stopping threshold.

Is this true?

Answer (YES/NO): YES